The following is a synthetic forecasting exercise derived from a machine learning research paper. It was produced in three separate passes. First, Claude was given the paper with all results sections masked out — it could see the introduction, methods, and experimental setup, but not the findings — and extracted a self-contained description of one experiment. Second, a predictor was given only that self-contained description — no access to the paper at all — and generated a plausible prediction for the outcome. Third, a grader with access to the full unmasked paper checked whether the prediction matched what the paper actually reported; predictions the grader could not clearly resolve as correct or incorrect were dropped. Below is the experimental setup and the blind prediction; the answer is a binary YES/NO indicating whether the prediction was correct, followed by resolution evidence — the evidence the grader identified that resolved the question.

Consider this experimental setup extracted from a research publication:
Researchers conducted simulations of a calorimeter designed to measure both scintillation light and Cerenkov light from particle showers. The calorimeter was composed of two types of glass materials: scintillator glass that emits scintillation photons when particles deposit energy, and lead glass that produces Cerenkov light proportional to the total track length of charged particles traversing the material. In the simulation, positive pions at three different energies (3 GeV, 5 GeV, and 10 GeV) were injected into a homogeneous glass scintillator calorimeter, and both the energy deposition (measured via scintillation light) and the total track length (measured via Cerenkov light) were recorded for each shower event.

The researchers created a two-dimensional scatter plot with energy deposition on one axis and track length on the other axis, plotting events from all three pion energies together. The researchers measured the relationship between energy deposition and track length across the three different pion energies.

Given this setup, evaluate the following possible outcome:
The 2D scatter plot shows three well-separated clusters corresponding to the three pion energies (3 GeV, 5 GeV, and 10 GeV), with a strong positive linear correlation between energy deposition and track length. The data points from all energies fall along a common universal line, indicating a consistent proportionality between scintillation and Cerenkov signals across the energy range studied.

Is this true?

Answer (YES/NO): NO